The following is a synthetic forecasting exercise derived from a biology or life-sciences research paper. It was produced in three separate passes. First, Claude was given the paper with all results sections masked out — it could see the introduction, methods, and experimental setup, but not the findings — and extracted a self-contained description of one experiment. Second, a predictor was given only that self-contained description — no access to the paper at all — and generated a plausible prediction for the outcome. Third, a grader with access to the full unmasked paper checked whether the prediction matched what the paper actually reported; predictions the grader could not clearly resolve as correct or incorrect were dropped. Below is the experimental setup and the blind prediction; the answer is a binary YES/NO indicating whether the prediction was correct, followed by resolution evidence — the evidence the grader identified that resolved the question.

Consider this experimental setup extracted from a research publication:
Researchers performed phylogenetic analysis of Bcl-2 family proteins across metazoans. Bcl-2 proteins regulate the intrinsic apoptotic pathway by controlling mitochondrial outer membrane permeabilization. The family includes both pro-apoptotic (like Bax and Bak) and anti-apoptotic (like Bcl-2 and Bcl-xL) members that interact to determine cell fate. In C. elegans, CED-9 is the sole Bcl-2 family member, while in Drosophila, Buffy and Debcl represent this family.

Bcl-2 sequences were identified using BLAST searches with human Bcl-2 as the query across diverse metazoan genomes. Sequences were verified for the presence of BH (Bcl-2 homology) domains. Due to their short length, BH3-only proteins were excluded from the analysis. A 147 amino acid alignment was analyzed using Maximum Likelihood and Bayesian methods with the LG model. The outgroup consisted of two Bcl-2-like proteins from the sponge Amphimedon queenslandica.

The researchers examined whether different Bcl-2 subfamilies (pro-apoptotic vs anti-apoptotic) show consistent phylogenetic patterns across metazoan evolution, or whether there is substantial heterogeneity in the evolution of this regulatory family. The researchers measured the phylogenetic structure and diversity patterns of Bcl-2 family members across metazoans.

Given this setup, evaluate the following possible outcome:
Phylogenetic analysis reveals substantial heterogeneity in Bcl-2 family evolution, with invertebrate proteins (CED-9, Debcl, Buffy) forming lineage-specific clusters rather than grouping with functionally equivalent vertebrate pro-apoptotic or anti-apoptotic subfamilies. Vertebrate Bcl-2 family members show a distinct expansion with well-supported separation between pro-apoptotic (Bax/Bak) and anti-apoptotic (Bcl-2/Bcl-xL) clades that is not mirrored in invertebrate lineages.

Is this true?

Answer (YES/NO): NO